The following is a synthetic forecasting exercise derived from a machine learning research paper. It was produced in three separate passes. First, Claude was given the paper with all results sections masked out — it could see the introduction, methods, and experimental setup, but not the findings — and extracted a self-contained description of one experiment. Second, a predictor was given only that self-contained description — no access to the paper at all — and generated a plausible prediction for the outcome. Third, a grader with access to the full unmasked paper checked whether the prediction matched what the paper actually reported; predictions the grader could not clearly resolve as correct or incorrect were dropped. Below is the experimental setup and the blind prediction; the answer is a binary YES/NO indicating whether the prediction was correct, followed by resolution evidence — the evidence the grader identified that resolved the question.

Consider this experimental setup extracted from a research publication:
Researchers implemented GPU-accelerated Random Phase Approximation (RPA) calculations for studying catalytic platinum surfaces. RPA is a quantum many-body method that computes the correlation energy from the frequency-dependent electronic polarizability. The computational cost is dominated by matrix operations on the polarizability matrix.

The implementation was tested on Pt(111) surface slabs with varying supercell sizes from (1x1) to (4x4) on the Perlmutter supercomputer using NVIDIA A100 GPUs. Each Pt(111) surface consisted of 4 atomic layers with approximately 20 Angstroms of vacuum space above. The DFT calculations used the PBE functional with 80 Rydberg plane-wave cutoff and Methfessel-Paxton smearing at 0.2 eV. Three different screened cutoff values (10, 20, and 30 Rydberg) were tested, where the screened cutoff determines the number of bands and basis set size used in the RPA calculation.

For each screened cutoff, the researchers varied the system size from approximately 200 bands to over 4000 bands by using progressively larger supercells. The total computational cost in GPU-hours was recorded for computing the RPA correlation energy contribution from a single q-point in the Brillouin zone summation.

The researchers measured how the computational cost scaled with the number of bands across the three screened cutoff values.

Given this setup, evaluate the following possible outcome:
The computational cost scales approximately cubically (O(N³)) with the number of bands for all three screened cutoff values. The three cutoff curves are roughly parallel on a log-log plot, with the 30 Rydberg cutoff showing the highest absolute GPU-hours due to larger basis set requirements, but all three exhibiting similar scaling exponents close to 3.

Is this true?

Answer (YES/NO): NO